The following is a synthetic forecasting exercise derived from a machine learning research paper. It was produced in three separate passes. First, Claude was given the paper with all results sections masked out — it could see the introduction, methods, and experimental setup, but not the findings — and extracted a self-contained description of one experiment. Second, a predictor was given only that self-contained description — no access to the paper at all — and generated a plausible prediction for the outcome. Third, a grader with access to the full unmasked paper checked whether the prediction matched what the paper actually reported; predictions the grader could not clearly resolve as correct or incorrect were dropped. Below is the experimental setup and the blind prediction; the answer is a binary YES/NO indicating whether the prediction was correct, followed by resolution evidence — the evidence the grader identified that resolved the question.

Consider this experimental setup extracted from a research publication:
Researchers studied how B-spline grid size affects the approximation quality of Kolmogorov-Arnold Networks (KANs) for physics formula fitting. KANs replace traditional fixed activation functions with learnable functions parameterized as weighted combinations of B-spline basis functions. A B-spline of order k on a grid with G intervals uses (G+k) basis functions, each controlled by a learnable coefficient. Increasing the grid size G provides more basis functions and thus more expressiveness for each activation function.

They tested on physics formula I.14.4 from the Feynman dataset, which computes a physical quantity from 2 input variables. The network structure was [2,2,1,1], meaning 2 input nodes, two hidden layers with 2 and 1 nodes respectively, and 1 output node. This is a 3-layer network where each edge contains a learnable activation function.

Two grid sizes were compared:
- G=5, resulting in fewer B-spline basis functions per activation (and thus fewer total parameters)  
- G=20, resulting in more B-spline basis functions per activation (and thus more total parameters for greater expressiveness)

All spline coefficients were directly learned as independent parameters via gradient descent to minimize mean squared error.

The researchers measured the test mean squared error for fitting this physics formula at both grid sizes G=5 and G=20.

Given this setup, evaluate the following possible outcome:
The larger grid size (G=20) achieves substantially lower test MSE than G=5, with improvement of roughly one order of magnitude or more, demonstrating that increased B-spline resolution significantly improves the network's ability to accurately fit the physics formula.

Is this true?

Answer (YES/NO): NO